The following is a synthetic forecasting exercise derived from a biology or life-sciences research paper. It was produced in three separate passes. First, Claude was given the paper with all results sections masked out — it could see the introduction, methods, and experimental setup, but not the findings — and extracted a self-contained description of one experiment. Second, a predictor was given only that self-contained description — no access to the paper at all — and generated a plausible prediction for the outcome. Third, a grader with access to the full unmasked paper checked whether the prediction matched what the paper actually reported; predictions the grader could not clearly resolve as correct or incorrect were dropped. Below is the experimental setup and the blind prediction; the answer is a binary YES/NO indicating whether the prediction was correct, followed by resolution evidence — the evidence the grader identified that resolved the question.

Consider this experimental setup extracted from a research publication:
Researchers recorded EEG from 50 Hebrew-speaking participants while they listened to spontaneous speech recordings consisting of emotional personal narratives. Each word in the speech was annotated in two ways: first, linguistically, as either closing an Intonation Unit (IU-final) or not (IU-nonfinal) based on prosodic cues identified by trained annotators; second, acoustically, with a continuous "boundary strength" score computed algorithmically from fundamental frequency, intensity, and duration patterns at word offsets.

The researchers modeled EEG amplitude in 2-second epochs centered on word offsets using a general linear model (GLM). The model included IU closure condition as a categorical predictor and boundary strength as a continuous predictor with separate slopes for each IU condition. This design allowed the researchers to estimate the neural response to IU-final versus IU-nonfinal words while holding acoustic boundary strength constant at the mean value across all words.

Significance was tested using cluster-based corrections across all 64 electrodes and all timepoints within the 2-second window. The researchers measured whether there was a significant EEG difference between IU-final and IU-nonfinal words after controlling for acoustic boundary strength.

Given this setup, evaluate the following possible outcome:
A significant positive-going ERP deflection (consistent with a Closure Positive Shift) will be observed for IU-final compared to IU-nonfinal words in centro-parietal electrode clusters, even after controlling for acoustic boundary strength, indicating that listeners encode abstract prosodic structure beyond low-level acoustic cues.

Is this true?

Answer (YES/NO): YES